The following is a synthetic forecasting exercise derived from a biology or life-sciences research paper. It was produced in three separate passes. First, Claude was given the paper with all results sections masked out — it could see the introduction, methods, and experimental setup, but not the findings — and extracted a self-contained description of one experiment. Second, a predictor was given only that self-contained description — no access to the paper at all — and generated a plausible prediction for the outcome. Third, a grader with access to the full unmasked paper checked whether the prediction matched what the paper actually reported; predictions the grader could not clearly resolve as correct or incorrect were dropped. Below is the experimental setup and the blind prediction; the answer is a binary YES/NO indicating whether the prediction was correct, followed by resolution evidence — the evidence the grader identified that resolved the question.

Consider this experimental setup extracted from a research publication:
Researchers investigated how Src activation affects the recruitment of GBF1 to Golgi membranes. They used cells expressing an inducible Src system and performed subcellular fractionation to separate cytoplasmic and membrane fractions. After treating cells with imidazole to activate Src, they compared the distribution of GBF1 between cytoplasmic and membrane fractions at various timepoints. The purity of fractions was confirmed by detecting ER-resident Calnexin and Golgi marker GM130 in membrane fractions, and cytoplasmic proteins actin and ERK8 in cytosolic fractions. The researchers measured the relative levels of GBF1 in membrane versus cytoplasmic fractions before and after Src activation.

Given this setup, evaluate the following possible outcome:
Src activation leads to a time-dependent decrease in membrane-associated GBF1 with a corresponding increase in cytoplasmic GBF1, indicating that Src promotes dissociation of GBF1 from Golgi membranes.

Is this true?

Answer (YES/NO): NO